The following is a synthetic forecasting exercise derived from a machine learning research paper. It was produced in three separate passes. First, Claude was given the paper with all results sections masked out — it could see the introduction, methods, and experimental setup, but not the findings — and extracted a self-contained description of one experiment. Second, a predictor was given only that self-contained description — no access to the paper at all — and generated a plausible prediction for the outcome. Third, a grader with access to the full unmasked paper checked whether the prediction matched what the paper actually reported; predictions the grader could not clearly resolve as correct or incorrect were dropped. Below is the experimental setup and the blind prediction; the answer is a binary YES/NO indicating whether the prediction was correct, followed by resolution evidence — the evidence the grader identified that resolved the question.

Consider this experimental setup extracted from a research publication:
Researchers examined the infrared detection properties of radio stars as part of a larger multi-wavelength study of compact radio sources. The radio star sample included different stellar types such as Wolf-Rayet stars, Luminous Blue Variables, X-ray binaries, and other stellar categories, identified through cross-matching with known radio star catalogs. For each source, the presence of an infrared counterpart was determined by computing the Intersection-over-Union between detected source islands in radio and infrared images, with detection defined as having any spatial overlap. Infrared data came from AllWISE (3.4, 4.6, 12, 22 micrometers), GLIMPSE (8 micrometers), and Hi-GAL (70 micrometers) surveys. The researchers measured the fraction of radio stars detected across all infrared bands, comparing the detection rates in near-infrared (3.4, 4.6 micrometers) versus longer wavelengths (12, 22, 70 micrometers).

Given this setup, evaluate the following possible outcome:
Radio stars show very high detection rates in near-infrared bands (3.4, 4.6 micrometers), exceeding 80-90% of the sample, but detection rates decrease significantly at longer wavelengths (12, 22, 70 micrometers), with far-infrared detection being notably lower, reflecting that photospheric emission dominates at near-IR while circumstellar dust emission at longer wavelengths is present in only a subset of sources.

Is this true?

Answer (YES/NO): NO